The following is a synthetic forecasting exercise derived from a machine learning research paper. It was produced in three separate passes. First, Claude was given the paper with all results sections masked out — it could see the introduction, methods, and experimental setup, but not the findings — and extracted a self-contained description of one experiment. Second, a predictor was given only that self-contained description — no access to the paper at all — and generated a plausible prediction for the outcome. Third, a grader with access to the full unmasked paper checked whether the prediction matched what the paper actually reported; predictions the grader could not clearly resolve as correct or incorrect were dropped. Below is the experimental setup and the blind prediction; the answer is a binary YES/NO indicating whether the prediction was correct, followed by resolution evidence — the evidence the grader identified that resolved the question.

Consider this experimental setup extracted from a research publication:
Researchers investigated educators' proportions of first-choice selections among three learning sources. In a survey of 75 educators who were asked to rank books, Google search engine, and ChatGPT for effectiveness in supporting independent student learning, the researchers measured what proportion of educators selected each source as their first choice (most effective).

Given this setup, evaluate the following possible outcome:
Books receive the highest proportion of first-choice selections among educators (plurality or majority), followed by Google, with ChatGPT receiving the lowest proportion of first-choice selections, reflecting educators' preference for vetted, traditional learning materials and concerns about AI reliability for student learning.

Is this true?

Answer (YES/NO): YES